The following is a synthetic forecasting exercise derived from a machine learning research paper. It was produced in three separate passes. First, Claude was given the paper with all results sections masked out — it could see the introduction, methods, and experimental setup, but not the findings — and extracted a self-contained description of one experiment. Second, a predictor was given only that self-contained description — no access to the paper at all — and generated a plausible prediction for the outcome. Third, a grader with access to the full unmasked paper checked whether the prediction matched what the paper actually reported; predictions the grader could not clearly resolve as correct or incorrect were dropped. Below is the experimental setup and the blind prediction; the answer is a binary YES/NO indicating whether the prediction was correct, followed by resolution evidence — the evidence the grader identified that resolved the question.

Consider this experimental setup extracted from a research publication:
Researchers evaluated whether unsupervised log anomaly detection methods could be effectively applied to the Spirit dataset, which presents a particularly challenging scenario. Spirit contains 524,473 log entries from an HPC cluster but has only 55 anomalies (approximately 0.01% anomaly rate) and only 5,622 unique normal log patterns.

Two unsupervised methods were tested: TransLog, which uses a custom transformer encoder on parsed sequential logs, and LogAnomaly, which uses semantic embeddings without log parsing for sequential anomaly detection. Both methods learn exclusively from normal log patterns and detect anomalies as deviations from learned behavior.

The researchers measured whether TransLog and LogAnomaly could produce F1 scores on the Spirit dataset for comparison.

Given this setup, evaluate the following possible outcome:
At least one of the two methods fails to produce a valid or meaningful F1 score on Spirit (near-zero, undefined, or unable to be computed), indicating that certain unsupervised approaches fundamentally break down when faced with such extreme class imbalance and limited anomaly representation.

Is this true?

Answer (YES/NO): YES